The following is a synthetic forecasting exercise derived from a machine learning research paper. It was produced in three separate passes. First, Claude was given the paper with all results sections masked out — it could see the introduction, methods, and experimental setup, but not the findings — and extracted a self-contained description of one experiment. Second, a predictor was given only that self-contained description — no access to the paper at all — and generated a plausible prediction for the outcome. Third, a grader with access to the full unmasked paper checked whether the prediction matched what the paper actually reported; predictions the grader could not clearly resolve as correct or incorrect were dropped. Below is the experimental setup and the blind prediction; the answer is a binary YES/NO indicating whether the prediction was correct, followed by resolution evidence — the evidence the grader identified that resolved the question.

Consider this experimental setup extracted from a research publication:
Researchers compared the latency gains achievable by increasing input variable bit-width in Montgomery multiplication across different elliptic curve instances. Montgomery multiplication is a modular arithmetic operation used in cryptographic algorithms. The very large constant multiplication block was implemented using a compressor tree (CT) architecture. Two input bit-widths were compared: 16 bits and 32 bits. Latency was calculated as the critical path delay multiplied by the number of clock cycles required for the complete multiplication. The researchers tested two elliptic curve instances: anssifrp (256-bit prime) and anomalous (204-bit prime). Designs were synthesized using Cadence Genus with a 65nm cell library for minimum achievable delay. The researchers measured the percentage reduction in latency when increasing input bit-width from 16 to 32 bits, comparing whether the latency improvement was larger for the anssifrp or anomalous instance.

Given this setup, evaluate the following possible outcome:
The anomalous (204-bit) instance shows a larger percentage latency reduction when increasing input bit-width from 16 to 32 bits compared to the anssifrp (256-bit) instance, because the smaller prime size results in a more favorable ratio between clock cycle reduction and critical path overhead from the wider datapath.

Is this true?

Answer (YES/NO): NO